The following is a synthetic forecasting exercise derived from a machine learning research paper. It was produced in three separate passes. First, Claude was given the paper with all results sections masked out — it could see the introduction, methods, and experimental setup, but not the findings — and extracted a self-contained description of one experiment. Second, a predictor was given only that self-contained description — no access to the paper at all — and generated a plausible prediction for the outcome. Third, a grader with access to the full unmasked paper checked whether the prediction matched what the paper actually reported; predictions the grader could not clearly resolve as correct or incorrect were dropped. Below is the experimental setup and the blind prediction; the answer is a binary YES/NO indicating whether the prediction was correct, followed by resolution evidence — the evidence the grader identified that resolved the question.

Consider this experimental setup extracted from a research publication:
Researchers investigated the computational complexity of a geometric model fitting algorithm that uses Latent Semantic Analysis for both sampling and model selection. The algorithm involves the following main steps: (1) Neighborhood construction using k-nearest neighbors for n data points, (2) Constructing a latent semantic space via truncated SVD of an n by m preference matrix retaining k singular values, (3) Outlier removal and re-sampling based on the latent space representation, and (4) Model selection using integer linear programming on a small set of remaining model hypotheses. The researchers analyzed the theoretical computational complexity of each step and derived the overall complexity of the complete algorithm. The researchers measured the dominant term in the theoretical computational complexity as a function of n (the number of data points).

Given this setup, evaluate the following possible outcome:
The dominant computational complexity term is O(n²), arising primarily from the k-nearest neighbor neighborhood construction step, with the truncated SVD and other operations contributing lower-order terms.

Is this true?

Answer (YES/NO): NO